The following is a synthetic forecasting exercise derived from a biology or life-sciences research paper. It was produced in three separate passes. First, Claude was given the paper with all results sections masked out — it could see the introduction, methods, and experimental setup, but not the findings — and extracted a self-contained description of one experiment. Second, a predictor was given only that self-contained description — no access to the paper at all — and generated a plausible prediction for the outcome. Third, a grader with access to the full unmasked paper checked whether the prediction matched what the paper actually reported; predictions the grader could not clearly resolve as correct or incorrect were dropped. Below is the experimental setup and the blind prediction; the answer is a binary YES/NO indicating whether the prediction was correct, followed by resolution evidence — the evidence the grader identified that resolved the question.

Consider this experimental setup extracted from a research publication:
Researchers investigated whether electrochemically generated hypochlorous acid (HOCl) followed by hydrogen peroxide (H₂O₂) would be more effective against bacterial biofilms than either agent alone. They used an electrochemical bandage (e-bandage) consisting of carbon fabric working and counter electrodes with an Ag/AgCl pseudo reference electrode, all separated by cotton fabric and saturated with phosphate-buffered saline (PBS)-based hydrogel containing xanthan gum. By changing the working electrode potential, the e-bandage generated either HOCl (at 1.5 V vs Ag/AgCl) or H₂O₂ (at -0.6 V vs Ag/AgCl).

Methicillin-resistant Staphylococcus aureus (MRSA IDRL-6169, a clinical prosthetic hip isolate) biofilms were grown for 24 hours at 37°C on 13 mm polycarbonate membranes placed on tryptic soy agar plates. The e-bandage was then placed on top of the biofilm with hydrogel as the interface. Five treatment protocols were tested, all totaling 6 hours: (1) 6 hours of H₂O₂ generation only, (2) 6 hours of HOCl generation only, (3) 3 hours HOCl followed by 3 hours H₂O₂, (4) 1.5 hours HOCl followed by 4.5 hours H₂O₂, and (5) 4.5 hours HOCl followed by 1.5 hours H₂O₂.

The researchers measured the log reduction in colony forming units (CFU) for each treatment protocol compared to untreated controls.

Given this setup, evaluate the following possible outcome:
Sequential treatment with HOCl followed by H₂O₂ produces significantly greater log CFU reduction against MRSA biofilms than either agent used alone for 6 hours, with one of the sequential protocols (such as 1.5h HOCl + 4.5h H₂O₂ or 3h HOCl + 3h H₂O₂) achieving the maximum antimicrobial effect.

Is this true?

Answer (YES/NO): NO